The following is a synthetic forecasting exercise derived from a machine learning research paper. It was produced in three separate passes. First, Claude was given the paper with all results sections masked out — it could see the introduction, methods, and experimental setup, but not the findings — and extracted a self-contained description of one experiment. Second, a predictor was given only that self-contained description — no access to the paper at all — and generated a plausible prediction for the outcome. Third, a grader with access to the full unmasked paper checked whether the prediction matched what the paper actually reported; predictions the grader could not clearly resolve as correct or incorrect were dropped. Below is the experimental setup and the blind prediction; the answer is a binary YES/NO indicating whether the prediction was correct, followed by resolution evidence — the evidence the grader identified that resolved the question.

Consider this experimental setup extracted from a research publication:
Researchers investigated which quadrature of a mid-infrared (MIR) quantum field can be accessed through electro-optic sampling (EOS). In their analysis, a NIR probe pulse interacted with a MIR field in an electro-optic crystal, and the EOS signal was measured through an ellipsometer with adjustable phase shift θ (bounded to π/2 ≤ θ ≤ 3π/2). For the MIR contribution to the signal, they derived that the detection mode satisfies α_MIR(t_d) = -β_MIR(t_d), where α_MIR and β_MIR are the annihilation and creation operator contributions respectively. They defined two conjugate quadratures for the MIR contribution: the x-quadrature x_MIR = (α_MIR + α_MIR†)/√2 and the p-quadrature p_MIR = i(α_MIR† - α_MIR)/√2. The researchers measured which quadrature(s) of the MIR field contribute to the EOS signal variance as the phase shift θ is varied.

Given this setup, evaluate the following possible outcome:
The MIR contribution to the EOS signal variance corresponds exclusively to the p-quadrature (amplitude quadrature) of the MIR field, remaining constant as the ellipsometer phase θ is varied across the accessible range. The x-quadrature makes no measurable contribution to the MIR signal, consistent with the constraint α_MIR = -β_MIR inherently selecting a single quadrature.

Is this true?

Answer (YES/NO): YES